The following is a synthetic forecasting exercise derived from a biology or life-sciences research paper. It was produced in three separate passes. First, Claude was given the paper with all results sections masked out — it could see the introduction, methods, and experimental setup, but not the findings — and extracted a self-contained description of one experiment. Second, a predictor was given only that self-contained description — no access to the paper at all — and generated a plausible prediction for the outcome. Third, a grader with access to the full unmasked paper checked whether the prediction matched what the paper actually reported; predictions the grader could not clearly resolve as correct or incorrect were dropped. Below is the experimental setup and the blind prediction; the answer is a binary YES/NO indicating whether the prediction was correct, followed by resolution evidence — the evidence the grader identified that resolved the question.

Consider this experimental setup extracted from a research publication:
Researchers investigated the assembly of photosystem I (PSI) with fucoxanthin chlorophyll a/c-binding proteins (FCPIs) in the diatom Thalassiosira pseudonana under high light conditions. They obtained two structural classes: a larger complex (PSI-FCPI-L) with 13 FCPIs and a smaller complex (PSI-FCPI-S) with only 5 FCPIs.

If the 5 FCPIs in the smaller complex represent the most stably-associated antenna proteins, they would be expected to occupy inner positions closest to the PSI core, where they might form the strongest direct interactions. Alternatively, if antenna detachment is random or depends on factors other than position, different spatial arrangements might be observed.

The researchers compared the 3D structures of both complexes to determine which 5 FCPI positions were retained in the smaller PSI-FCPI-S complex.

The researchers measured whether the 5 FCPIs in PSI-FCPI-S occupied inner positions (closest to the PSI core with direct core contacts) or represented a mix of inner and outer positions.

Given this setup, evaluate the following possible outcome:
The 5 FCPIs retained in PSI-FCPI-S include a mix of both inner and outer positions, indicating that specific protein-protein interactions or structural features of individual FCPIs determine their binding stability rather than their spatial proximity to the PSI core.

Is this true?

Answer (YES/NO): NO